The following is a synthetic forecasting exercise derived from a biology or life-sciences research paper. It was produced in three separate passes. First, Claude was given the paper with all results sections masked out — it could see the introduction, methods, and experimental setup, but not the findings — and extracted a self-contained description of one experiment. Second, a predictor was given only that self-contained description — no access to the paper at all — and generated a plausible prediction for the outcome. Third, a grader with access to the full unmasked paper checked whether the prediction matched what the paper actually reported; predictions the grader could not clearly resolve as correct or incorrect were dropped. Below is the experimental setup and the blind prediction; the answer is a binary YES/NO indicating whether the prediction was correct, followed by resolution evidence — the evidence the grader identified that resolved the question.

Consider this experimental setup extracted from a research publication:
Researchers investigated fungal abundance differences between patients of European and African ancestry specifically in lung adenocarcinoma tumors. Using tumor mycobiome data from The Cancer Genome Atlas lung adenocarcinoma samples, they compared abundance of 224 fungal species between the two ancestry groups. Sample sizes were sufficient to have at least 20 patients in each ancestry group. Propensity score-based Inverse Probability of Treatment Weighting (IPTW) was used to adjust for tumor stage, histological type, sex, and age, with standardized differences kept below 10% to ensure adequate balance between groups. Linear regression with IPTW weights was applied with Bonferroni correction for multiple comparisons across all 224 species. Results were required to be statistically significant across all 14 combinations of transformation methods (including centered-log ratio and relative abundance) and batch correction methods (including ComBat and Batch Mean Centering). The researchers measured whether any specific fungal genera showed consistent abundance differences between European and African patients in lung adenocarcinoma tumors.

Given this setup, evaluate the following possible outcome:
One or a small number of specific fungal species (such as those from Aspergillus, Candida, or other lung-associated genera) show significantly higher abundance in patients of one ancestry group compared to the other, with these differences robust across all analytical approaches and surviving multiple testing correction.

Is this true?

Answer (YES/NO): YES